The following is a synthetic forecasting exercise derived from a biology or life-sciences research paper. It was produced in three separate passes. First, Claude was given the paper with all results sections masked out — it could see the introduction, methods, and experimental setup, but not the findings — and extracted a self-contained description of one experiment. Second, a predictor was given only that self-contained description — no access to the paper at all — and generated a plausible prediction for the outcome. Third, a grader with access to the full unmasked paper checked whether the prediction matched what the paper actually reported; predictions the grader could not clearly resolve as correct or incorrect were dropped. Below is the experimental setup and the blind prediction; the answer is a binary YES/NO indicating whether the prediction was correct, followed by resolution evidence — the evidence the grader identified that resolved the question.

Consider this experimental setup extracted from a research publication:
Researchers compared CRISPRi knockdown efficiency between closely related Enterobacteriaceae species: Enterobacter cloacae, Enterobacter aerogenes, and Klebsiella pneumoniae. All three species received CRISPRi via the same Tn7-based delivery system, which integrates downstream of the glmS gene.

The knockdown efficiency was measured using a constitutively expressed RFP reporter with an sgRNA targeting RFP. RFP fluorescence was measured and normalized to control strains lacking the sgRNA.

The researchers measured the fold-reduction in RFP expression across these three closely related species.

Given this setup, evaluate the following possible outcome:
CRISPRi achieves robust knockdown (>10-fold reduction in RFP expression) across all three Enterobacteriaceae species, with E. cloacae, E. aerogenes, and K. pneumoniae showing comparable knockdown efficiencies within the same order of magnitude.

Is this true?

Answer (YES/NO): YES